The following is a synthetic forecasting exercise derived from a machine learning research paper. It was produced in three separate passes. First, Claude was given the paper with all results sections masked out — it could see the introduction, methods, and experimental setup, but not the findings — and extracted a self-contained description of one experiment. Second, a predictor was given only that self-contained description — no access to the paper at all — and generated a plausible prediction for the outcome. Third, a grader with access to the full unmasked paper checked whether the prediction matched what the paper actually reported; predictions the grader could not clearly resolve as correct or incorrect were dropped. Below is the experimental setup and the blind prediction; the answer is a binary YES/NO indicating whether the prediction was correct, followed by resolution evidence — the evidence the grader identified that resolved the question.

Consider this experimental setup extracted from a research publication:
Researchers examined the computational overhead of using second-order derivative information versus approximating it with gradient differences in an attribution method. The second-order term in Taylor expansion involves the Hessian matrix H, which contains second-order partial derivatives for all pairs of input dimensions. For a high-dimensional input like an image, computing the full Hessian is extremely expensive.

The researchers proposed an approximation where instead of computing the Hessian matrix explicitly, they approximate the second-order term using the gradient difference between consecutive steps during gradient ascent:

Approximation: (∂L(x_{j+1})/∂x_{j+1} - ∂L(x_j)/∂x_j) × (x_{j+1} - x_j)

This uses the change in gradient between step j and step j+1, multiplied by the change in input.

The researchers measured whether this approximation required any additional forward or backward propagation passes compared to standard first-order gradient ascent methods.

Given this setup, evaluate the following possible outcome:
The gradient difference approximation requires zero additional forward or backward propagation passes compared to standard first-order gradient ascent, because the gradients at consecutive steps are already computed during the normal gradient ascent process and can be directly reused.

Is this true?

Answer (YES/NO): YES